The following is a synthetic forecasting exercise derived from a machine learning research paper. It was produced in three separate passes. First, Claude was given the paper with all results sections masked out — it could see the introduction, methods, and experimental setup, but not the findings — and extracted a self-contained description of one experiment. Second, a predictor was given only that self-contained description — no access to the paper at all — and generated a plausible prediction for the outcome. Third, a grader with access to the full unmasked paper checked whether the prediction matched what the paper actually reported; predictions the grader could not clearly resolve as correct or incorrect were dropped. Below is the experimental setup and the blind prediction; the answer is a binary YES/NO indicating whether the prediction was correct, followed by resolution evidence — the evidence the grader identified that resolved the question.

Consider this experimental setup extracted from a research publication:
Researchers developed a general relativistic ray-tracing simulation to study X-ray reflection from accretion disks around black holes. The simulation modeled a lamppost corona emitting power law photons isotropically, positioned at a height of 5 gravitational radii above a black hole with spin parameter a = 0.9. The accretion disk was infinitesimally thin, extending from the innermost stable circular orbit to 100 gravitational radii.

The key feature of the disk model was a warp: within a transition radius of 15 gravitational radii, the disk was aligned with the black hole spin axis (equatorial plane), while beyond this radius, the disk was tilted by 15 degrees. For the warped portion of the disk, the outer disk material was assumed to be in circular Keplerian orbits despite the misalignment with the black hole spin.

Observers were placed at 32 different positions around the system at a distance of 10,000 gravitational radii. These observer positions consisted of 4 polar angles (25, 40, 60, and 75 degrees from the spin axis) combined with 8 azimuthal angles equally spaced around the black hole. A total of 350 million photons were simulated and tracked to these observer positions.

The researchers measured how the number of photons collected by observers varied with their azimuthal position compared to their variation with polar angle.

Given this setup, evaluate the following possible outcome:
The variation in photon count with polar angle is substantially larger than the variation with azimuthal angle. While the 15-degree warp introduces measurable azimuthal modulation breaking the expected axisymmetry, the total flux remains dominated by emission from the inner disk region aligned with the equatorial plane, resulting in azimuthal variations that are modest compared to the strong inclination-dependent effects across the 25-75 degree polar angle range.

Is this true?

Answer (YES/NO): YES